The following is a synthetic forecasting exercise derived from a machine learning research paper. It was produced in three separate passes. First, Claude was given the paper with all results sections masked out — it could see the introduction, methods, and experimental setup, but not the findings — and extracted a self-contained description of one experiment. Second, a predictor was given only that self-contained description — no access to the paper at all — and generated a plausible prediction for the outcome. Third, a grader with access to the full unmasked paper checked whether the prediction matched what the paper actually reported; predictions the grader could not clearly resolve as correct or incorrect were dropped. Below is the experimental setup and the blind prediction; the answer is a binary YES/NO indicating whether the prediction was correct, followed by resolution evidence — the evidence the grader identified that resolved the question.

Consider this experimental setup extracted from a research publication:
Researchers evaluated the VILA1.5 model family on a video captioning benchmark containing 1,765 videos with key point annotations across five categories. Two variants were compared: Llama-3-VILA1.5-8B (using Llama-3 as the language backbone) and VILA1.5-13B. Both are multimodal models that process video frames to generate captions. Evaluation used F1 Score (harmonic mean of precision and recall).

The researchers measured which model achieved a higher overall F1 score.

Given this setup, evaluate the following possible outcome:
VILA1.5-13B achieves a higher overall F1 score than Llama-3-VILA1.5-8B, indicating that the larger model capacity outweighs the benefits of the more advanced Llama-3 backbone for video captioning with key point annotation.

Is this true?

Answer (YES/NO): NO